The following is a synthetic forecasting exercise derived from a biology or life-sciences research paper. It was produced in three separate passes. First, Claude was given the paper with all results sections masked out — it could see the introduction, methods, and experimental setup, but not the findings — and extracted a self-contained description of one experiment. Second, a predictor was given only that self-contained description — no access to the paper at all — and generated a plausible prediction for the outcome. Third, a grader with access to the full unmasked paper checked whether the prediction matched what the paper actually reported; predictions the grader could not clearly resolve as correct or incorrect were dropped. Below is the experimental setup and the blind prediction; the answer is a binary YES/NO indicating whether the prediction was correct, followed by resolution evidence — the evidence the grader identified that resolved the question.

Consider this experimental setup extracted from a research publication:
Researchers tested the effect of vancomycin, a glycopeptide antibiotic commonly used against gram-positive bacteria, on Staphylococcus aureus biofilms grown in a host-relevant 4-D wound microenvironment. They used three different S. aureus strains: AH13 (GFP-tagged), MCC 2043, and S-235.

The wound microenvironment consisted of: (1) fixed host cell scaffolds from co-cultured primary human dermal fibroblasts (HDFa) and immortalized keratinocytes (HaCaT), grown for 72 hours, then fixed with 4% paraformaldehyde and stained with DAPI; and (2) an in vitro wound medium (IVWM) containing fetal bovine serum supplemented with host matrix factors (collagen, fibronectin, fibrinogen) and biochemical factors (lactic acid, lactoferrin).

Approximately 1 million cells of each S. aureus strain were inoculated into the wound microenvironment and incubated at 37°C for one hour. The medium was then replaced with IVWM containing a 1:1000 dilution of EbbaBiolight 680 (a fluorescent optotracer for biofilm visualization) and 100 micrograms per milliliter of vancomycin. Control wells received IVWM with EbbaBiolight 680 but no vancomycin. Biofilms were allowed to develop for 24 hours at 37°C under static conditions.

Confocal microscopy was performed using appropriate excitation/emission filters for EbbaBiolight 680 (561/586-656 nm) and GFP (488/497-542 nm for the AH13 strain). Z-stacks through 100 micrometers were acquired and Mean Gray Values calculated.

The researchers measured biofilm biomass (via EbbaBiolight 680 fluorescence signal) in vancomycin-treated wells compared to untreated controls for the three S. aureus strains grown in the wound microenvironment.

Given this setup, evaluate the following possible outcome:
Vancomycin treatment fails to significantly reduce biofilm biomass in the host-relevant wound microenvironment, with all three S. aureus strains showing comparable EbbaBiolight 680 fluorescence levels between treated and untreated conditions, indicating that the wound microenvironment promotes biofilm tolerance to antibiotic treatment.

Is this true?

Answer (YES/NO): NO